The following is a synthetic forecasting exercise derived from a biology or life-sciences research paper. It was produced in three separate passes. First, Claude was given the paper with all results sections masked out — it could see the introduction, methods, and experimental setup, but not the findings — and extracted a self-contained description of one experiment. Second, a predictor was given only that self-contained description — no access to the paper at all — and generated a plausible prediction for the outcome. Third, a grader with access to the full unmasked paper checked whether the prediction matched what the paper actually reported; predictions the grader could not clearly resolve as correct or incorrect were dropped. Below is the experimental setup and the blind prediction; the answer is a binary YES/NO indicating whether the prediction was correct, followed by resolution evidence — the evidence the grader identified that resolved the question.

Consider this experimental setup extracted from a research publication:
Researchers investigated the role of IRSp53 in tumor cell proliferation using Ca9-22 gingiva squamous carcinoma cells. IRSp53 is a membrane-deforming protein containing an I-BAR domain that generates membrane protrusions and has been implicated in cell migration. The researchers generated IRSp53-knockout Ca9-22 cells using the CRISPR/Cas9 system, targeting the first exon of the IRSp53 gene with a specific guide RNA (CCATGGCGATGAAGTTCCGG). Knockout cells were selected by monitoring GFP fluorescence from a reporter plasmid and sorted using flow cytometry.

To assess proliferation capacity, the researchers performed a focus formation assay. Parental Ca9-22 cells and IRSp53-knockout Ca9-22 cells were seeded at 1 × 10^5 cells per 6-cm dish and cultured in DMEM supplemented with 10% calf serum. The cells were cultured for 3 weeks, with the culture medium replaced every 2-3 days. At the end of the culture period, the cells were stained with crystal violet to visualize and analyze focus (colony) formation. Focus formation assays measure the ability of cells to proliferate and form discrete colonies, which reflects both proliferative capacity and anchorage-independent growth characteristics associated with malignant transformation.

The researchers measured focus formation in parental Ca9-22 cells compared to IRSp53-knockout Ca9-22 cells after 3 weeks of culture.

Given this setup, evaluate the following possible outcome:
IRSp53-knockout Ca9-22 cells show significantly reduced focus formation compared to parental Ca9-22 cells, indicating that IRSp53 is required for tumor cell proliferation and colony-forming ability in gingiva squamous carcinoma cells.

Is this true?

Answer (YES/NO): YES